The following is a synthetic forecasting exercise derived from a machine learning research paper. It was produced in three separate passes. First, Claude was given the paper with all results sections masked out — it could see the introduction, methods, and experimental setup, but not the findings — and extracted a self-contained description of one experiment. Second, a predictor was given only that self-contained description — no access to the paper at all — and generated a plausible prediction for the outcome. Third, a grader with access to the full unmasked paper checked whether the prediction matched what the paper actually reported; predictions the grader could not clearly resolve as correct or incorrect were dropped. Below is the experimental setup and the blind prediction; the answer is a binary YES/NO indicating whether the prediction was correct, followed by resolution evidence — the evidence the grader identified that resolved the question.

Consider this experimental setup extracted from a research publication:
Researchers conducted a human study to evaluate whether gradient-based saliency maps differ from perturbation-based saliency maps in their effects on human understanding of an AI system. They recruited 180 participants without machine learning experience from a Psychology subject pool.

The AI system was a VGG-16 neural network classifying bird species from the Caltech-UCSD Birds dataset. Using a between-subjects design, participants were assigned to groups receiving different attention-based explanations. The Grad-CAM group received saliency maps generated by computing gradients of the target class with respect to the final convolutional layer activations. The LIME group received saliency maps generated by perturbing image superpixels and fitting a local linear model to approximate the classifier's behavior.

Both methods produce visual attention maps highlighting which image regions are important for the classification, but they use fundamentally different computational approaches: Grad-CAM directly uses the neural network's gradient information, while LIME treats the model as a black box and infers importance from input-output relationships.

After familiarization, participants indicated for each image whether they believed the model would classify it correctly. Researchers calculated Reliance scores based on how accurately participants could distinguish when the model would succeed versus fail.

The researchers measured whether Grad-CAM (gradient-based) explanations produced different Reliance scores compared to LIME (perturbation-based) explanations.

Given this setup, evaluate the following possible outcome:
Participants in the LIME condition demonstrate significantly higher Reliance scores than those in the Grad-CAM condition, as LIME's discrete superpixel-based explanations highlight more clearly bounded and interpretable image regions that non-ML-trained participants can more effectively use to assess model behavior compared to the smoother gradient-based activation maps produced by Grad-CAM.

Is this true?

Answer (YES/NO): NO